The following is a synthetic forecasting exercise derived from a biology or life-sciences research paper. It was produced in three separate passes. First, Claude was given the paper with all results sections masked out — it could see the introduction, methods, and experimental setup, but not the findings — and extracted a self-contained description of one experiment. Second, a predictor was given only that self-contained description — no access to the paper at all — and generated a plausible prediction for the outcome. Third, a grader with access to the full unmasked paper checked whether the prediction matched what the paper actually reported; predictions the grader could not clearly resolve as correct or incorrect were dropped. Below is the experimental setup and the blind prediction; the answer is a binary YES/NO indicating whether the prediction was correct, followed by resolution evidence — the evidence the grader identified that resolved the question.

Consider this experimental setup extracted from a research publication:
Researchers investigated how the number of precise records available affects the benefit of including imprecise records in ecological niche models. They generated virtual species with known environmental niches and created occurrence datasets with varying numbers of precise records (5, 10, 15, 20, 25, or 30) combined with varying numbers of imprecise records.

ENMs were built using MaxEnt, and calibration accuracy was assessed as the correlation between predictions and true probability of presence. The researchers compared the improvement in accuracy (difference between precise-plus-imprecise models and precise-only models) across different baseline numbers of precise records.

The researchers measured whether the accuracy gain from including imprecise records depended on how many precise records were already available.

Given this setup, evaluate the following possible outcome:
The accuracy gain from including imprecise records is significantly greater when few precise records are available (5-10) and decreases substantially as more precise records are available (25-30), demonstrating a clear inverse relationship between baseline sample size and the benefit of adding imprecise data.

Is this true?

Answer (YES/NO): YES